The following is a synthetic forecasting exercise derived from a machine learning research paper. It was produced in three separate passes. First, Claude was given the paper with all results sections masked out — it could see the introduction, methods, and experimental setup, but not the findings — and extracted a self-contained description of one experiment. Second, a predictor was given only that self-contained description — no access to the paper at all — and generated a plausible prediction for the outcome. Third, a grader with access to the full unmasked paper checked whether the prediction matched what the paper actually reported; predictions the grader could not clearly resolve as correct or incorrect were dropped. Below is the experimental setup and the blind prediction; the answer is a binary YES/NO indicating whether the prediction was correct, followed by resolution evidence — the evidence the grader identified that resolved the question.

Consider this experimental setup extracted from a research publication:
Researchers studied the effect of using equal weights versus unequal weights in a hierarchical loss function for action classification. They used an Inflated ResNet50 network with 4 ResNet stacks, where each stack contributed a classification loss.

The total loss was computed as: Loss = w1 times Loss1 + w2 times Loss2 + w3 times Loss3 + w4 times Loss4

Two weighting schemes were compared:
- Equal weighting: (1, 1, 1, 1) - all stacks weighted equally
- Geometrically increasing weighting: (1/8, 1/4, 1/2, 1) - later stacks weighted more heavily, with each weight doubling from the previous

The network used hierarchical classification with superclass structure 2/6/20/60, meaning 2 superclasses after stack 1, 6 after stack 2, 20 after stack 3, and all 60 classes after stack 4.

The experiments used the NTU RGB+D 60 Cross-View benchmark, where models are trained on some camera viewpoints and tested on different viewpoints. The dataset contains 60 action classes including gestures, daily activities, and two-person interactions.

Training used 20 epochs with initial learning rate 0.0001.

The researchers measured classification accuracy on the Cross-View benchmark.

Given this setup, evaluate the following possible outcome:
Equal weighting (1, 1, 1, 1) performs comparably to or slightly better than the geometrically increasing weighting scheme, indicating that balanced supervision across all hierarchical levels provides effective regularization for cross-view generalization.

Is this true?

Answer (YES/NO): NO